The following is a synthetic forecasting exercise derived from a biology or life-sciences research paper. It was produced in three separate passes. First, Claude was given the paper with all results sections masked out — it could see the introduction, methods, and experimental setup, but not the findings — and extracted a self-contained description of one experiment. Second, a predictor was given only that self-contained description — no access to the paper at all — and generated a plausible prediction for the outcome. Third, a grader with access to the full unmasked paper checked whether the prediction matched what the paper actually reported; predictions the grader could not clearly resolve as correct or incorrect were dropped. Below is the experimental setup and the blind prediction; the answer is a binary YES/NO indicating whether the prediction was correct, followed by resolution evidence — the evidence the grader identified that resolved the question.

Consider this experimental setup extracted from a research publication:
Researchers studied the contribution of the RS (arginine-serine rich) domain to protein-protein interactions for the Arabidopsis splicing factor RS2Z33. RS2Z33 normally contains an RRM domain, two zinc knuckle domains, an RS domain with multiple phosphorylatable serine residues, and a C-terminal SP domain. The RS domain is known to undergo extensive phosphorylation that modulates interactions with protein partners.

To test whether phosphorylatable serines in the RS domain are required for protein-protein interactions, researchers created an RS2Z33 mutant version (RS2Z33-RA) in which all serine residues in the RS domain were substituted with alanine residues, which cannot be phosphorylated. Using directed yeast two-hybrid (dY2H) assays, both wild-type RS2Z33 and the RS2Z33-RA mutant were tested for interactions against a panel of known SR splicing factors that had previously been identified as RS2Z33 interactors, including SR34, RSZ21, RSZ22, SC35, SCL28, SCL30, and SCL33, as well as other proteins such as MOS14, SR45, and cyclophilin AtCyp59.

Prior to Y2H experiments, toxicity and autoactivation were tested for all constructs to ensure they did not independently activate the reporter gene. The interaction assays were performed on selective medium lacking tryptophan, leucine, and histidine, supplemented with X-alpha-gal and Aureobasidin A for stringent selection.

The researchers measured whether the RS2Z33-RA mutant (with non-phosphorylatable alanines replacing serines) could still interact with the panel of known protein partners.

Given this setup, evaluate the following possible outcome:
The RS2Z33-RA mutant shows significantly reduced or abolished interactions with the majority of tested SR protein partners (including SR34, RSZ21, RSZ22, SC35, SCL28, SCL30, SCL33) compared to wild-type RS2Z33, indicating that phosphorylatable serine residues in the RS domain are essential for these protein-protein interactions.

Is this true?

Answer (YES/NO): NO